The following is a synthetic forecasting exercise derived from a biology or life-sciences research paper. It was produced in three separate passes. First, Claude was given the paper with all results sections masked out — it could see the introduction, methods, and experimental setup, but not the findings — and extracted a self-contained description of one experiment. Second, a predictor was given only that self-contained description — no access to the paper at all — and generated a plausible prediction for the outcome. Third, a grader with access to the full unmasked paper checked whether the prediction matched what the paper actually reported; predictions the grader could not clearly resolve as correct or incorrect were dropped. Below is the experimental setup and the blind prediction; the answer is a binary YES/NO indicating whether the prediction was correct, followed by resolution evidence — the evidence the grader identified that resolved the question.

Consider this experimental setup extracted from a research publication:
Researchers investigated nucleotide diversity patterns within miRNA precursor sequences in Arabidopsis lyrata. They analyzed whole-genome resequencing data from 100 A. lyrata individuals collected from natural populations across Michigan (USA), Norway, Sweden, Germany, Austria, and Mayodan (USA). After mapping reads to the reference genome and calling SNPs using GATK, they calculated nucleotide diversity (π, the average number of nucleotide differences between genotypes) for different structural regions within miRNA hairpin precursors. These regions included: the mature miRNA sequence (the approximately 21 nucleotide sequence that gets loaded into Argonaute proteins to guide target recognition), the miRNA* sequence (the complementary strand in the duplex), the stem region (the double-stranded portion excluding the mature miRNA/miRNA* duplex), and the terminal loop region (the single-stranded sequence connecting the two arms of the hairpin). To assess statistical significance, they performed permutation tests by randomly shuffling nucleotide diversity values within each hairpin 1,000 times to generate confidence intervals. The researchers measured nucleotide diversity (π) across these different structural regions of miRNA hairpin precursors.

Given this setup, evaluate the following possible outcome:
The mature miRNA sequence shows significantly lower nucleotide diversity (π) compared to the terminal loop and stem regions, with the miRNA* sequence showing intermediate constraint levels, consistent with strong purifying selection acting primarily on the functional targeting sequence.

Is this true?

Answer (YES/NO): NO